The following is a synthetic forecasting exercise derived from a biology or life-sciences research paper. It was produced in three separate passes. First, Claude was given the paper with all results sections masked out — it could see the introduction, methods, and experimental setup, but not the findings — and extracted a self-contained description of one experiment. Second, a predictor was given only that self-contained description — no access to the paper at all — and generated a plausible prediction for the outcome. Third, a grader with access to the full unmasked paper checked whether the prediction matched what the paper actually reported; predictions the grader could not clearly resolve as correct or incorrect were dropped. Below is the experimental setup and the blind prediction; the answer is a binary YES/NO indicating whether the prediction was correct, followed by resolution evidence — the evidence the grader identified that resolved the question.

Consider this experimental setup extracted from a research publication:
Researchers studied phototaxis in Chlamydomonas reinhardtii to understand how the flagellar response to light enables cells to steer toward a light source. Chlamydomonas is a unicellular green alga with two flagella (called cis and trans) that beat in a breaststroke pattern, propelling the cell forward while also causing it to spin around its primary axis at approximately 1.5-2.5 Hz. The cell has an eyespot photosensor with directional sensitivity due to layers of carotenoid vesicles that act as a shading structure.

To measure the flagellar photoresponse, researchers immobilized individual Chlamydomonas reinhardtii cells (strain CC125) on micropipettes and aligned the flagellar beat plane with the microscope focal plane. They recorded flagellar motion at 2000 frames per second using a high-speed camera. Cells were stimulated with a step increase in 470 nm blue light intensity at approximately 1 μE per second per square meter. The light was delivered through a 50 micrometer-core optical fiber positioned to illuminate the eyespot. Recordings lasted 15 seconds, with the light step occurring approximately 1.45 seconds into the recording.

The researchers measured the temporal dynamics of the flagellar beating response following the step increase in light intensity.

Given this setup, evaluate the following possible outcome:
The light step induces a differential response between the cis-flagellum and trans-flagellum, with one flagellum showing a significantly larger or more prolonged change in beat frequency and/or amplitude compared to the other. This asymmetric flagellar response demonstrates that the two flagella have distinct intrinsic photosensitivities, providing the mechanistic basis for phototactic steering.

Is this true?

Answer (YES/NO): YES